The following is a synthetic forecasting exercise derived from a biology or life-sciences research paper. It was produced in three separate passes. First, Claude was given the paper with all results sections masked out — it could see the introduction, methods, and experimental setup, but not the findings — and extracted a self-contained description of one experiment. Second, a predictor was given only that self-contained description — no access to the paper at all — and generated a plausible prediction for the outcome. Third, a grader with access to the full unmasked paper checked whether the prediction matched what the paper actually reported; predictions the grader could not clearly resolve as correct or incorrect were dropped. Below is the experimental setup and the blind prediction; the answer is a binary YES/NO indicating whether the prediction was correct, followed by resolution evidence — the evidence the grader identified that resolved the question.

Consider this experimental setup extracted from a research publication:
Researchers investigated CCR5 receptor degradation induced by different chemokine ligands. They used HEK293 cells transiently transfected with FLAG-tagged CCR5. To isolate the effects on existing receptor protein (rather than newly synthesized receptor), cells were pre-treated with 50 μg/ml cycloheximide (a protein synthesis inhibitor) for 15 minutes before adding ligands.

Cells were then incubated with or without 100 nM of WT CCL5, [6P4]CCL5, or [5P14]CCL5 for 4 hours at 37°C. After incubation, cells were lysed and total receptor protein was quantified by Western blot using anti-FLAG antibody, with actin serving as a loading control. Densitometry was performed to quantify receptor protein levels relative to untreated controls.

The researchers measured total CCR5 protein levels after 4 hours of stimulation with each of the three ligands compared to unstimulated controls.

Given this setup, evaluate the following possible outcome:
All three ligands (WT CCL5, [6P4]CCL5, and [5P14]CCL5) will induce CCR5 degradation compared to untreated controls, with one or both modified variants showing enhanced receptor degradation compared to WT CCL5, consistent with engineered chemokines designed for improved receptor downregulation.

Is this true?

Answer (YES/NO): YES